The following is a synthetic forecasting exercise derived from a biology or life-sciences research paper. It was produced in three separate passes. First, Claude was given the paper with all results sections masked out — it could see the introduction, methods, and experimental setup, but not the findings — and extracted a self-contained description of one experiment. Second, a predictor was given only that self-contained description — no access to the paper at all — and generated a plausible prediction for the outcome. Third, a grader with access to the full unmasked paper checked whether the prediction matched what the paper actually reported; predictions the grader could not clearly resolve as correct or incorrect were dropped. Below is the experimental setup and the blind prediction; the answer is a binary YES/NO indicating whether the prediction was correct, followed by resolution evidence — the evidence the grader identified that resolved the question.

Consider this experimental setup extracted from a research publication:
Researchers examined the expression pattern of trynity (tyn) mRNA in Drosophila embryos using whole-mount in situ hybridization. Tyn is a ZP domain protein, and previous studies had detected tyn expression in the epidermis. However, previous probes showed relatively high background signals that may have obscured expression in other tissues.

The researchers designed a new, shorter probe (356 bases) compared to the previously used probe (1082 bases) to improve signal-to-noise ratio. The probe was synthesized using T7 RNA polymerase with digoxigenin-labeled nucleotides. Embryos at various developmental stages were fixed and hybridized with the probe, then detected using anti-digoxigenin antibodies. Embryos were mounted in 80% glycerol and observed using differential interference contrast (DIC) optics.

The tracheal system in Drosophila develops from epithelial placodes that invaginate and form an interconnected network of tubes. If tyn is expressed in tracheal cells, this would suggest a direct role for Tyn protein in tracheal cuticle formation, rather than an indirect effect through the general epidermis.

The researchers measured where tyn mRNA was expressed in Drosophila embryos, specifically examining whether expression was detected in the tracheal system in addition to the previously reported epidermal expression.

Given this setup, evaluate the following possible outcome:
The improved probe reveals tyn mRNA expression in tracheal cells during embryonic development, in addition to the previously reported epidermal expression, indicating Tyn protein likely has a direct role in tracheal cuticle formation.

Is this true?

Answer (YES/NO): YES